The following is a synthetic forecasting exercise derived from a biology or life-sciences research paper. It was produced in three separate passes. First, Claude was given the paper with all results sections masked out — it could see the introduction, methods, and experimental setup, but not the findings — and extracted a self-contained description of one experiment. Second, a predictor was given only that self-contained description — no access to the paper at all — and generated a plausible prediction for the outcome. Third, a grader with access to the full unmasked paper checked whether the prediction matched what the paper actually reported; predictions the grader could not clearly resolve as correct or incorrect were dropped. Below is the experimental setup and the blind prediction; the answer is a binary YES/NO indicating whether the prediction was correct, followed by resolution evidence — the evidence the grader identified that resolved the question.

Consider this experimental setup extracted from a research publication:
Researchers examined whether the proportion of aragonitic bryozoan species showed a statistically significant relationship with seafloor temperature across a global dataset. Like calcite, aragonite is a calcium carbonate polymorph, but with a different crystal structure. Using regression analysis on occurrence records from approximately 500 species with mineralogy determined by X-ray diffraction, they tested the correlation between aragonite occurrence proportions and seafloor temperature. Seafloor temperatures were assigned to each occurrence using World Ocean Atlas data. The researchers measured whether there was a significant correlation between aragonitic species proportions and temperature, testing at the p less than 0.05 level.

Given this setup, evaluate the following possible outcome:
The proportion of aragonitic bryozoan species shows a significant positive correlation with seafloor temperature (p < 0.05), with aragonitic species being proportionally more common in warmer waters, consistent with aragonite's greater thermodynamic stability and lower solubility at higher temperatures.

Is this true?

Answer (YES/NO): NO